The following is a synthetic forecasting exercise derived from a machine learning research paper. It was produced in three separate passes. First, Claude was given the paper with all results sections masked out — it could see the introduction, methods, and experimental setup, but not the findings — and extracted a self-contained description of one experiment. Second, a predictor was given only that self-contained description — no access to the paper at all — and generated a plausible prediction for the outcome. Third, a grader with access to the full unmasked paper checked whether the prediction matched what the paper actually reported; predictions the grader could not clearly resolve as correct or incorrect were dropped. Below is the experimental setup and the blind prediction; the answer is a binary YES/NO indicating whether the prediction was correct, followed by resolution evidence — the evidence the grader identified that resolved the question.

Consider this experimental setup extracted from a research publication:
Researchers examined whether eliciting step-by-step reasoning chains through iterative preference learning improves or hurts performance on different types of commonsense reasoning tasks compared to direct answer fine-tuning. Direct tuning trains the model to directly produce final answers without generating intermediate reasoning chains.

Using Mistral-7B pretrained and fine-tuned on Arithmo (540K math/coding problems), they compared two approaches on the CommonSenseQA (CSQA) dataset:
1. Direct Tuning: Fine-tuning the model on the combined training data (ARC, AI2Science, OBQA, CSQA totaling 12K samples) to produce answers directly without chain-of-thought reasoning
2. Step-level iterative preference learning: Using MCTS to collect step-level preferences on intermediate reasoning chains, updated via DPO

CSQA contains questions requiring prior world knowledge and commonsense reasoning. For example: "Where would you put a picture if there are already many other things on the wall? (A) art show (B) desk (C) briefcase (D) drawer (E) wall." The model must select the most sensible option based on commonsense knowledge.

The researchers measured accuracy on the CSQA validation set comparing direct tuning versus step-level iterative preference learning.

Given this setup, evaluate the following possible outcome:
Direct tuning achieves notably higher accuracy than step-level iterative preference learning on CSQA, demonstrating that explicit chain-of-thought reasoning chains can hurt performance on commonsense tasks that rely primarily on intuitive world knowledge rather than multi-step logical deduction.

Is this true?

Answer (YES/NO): YES